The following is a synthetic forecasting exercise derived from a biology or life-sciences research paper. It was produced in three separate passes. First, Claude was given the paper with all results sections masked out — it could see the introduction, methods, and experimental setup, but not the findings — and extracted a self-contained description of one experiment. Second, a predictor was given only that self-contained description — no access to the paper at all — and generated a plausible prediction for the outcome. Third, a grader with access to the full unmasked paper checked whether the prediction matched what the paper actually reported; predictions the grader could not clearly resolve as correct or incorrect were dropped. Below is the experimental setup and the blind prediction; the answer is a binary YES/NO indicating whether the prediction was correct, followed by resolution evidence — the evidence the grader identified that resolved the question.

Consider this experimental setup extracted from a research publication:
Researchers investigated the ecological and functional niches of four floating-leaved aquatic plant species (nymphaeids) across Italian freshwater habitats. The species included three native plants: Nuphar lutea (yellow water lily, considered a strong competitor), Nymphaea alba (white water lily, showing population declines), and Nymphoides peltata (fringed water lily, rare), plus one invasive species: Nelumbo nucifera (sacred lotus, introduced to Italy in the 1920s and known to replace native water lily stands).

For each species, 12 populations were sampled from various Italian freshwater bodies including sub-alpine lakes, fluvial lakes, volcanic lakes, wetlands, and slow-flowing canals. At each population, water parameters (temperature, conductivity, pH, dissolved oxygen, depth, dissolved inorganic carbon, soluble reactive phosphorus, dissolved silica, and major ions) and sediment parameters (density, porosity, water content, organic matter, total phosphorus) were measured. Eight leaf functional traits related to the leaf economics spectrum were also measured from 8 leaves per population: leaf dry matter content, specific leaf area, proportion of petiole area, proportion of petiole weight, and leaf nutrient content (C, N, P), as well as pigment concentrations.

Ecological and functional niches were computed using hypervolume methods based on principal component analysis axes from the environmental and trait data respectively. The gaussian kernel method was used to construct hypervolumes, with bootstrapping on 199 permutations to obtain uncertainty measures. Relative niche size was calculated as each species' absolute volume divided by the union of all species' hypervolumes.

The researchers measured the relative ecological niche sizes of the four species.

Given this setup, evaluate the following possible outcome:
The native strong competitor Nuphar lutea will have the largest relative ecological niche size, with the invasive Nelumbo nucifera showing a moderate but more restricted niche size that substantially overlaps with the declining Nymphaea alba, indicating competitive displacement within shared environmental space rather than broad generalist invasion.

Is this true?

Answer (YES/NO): NO